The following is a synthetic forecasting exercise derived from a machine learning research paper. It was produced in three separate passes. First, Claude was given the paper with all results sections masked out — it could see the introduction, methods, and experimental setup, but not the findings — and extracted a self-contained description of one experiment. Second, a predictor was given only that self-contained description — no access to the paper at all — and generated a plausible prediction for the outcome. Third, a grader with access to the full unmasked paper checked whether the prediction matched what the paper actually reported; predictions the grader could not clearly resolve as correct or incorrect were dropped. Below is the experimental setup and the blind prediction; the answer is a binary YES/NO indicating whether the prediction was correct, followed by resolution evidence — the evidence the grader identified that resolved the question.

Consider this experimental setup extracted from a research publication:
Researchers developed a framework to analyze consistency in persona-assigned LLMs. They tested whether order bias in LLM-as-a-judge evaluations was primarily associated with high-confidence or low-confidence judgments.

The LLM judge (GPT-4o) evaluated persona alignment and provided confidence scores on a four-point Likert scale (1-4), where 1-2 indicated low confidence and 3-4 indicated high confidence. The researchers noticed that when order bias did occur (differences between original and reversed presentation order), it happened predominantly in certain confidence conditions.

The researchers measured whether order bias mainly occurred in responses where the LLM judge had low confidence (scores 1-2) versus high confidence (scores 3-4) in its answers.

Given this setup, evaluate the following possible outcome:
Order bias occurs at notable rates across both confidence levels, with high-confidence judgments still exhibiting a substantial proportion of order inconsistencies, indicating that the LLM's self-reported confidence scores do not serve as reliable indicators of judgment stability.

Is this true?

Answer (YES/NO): NO